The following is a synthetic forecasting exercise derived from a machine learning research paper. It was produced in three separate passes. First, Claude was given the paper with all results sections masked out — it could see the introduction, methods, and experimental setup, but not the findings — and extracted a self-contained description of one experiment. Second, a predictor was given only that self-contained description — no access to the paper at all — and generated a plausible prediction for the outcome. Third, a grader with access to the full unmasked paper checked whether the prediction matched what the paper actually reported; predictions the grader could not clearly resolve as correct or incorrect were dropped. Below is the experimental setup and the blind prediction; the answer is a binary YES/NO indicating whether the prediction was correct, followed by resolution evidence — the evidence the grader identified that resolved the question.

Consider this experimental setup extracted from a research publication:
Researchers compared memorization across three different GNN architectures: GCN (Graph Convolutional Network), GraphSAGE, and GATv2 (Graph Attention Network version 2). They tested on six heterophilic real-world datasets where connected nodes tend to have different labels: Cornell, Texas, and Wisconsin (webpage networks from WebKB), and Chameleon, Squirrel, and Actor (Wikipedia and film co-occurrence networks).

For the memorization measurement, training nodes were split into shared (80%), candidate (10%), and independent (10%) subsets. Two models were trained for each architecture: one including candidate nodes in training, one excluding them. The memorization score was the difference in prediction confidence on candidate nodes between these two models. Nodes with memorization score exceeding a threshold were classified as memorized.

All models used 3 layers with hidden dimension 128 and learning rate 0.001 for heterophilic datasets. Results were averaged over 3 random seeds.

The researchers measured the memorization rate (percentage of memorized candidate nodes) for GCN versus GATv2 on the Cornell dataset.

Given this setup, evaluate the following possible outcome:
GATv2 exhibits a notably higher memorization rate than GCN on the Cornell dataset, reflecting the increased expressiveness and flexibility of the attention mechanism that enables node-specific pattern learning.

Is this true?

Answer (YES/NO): YES